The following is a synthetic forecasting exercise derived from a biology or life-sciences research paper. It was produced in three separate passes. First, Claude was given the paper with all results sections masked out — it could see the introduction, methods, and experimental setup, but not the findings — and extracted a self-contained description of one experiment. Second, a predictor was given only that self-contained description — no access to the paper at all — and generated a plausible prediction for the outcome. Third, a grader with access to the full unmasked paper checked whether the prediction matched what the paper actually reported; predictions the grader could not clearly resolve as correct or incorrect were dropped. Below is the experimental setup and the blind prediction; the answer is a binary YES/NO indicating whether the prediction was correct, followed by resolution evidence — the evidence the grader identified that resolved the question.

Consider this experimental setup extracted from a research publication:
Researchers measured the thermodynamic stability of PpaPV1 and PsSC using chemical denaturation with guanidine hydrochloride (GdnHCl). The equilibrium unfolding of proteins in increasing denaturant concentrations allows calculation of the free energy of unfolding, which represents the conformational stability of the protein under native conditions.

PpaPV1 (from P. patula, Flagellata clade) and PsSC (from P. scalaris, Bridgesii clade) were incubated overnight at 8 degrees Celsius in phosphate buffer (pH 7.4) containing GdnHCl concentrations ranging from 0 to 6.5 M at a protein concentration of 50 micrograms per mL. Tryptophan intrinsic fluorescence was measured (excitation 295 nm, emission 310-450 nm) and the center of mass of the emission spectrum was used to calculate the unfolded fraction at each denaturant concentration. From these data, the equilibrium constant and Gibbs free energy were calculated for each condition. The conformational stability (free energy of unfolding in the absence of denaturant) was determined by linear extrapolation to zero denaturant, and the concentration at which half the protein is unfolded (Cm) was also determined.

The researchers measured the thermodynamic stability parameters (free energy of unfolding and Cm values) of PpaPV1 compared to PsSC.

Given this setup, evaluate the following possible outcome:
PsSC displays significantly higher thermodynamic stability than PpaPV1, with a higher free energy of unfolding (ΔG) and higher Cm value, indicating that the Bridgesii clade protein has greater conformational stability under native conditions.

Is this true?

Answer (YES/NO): NO